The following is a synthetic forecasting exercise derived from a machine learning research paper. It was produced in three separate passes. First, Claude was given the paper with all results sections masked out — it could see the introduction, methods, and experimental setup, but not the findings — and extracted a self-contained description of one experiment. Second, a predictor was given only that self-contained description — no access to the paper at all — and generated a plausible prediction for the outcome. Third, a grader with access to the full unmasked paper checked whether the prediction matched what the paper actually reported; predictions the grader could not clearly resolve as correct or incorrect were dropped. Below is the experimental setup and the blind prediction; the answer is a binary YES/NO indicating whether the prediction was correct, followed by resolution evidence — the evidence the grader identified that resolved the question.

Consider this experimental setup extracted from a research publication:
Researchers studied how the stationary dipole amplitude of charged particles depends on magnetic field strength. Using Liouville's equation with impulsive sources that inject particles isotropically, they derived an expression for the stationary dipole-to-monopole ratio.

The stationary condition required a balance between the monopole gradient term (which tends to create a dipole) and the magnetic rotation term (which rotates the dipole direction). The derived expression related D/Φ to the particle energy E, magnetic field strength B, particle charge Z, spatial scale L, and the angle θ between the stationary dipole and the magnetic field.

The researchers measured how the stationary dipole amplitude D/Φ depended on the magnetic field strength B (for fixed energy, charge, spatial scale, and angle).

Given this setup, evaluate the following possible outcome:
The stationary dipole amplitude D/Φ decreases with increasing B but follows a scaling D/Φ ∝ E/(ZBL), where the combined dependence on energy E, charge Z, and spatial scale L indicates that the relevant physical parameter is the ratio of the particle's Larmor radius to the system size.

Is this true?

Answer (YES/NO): YES